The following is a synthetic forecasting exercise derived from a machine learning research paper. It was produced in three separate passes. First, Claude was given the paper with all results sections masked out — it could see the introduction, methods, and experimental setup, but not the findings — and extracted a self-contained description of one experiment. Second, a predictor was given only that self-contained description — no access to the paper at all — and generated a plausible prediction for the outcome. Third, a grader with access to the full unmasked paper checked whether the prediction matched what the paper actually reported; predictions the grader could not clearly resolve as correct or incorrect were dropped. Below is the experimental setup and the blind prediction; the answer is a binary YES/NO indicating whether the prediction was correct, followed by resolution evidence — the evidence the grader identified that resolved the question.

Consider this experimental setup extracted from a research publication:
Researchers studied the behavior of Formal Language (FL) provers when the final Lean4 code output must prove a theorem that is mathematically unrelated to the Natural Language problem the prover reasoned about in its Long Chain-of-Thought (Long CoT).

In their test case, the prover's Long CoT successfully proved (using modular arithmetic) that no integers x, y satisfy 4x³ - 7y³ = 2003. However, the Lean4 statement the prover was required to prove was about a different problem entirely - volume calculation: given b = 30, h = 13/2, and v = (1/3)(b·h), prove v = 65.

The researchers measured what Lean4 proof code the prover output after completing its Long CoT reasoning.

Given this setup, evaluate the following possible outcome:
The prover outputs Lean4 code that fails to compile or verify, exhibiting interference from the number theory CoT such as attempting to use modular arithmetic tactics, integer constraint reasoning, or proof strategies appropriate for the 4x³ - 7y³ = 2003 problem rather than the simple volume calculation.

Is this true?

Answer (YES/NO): NO